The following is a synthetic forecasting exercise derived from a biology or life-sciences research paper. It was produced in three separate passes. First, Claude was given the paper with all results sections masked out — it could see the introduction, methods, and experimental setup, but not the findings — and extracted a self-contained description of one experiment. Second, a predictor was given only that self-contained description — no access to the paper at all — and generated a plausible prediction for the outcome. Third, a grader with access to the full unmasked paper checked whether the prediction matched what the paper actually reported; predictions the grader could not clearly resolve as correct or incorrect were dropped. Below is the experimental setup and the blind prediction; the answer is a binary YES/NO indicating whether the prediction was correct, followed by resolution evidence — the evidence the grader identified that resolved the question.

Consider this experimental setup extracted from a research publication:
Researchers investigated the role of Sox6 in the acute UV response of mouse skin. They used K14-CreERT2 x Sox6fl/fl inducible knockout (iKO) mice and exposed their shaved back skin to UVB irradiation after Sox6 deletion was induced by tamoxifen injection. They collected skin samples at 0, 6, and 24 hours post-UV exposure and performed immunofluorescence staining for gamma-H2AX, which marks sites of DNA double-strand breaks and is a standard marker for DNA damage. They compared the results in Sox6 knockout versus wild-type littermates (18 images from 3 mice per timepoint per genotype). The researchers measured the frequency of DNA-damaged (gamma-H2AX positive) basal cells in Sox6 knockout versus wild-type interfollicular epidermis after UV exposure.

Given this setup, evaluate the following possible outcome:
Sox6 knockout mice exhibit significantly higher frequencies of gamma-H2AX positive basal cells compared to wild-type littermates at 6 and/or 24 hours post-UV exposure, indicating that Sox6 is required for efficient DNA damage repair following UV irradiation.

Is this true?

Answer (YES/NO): NO